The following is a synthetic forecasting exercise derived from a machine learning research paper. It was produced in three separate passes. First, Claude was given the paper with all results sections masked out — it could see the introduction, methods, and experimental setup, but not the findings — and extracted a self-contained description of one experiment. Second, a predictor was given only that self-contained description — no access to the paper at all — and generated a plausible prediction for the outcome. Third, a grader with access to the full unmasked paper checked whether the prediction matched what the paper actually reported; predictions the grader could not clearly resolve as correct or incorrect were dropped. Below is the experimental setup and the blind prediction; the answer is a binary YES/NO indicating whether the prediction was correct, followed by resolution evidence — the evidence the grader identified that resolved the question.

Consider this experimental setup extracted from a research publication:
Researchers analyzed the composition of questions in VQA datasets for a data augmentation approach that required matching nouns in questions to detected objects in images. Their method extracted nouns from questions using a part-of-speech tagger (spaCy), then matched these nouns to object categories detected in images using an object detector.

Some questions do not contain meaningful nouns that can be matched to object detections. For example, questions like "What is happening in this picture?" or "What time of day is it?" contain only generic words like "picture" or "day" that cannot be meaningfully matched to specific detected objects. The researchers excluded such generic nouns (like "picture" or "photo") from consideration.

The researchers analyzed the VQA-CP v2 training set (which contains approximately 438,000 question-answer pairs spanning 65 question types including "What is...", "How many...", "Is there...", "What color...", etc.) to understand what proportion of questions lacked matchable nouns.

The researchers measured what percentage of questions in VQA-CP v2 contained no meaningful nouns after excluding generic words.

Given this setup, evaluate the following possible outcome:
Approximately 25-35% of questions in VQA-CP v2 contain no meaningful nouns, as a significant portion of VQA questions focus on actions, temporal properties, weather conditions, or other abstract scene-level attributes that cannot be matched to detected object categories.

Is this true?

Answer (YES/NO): NO